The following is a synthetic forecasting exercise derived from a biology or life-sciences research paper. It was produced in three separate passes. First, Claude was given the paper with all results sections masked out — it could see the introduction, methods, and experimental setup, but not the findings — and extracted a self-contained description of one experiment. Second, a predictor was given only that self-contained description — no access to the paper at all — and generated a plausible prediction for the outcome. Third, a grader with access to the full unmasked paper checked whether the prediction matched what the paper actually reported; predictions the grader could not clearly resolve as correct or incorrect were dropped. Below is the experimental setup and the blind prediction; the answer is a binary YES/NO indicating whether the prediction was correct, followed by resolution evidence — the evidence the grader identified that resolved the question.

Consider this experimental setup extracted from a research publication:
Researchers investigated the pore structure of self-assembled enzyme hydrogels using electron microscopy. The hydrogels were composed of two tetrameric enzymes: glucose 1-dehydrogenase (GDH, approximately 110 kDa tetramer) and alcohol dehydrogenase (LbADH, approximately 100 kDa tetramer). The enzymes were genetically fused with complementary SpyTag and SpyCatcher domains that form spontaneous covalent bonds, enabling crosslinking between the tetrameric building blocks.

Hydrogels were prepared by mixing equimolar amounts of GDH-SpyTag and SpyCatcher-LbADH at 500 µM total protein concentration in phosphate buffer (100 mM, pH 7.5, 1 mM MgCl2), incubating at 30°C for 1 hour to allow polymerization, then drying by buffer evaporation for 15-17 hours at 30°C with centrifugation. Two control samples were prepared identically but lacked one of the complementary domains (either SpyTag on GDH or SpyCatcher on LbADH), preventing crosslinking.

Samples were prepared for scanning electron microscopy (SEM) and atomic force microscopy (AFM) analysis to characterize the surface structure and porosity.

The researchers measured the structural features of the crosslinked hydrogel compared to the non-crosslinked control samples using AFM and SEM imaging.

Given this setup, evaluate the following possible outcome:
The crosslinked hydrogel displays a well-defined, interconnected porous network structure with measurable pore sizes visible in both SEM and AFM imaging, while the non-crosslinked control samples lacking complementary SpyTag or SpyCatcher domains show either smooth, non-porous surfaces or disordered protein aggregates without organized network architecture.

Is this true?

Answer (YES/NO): NO